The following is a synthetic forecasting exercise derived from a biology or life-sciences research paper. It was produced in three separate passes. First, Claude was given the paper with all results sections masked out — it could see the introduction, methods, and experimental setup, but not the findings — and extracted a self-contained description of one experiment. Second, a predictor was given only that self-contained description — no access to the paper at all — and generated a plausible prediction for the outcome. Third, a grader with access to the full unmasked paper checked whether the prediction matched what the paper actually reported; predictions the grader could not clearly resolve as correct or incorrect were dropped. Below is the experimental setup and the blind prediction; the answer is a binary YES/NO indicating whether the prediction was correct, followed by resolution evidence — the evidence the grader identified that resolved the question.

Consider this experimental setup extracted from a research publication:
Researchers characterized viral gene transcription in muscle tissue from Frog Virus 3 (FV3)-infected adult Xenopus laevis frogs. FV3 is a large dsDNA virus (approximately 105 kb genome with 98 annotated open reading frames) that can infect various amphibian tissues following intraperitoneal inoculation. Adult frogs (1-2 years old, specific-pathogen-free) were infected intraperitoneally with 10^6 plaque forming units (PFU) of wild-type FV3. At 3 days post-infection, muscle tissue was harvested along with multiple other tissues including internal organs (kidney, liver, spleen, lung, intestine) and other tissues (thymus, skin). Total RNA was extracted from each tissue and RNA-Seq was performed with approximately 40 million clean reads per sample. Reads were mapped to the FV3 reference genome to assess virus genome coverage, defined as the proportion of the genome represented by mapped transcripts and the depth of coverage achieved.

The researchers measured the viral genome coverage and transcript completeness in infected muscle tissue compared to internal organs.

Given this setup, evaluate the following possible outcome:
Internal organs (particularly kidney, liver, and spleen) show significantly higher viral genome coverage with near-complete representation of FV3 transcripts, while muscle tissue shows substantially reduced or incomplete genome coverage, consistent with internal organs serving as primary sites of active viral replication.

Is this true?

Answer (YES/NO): YES